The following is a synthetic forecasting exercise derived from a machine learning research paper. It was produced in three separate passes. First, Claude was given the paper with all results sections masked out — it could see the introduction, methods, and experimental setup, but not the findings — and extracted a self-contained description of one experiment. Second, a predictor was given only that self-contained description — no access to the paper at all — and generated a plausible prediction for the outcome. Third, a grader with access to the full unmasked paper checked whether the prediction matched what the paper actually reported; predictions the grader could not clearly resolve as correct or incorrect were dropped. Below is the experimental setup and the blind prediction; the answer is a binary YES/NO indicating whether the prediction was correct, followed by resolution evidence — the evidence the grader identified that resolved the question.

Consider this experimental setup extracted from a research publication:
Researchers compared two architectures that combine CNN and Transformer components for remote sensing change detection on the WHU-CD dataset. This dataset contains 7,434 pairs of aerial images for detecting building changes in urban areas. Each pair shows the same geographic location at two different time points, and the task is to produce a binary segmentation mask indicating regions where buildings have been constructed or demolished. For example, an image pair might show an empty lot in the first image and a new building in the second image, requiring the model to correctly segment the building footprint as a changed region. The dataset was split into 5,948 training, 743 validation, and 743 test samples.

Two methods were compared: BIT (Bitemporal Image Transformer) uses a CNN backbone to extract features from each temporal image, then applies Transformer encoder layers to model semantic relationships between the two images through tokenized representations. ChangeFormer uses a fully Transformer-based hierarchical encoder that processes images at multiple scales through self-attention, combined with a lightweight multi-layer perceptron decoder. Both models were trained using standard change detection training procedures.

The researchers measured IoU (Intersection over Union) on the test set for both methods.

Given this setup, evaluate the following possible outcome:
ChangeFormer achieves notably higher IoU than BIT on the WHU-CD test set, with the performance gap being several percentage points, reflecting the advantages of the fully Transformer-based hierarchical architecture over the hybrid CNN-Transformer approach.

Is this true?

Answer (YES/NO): YES